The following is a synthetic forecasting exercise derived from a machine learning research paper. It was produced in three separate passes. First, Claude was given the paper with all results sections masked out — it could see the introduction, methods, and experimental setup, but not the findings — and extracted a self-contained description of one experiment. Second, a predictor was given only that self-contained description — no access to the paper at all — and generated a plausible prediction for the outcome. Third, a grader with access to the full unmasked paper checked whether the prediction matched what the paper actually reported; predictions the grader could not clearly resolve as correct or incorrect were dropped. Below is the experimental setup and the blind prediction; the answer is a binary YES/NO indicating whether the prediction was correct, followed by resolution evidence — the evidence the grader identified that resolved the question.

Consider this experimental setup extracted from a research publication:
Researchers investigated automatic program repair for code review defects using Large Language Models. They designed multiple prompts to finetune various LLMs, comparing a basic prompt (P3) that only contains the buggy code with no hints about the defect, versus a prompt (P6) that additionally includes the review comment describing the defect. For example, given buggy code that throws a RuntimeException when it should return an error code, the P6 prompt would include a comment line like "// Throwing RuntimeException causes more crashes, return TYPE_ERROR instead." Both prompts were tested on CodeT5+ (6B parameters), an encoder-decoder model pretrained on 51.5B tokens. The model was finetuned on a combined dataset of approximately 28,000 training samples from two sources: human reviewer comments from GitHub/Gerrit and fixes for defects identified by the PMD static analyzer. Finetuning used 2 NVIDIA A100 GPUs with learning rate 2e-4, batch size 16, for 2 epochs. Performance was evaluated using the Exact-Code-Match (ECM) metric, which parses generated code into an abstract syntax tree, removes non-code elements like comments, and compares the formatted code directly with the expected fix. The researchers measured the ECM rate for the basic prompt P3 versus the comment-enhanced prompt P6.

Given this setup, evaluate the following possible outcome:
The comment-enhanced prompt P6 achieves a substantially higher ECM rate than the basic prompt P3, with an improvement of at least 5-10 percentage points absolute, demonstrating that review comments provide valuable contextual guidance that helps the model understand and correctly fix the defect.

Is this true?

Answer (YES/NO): YES